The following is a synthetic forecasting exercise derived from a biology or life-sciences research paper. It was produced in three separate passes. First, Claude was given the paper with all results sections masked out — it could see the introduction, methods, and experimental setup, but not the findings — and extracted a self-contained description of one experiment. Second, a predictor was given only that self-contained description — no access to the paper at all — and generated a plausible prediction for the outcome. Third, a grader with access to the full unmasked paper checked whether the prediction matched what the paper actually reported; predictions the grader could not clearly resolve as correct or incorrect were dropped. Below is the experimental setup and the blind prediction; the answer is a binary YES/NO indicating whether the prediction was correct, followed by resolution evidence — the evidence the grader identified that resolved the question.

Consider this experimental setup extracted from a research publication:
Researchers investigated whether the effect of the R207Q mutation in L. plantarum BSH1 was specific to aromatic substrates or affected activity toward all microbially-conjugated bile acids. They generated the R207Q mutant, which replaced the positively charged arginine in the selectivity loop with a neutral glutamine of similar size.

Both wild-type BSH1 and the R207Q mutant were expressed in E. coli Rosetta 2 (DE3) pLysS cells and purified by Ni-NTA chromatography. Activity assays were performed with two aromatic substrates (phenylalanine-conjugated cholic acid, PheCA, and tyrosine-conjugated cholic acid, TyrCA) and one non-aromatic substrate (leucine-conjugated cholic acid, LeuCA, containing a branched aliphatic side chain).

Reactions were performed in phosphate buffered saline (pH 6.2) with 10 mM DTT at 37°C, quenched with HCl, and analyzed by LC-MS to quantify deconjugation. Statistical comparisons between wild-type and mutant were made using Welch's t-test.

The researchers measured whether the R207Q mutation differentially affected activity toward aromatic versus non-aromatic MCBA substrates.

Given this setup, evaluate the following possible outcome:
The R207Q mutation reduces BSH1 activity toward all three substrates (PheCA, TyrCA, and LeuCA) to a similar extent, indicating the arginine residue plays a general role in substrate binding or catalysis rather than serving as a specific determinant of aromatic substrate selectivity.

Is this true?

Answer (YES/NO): NO